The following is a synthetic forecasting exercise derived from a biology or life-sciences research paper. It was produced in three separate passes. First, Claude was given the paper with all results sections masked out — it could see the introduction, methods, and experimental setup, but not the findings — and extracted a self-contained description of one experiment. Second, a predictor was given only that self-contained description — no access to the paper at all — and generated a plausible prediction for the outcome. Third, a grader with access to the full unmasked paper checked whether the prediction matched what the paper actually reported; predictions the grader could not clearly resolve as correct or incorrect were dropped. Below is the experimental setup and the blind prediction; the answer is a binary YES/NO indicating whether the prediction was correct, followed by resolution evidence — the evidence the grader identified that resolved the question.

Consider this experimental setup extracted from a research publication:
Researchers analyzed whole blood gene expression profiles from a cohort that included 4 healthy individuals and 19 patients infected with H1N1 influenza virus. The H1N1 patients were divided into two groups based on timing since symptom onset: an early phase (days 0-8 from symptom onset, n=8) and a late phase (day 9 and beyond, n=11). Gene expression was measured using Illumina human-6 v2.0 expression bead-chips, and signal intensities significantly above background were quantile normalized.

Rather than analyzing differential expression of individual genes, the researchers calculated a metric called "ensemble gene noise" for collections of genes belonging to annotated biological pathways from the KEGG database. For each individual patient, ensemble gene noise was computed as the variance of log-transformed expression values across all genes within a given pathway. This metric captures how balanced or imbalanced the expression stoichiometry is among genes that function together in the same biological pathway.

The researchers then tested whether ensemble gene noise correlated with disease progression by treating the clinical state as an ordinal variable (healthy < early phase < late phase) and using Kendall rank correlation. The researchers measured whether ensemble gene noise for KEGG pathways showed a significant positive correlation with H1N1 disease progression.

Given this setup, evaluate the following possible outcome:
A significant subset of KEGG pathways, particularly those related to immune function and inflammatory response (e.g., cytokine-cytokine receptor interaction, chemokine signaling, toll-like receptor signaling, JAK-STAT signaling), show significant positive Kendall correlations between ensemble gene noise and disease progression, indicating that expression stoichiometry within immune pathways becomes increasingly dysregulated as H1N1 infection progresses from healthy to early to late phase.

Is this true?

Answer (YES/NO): NO